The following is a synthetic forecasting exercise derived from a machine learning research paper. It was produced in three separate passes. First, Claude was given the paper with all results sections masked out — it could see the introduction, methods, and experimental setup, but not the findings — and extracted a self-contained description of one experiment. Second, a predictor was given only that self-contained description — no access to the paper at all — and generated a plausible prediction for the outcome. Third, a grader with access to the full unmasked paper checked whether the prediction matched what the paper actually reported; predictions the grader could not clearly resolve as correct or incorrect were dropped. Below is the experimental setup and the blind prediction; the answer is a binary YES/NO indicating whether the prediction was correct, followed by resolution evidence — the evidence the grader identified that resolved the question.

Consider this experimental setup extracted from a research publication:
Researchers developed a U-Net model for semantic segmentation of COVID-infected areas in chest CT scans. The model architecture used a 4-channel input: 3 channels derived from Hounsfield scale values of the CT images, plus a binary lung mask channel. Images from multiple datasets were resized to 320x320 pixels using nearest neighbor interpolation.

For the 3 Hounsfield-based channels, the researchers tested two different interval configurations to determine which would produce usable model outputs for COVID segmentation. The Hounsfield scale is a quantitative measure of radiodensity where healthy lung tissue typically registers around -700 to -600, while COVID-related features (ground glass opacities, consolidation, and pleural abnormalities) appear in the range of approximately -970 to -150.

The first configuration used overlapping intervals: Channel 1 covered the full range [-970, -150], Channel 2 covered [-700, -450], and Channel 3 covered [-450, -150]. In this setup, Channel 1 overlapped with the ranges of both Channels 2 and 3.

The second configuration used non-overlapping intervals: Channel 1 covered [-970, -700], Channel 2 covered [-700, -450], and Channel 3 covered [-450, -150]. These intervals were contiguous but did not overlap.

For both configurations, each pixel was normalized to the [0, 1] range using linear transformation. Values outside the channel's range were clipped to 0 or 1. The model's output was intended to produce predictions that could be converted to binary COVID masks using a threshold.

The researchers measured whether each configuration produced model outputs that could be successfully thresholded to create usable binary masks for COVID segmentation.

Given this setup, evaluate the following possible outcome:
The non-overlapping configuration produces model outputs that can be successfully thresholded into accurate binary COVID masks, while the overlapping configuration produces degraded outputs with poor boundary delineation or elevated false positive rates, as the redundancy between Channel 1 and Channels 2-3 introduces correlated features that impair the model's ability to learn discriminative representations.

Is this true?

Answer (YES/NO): NO